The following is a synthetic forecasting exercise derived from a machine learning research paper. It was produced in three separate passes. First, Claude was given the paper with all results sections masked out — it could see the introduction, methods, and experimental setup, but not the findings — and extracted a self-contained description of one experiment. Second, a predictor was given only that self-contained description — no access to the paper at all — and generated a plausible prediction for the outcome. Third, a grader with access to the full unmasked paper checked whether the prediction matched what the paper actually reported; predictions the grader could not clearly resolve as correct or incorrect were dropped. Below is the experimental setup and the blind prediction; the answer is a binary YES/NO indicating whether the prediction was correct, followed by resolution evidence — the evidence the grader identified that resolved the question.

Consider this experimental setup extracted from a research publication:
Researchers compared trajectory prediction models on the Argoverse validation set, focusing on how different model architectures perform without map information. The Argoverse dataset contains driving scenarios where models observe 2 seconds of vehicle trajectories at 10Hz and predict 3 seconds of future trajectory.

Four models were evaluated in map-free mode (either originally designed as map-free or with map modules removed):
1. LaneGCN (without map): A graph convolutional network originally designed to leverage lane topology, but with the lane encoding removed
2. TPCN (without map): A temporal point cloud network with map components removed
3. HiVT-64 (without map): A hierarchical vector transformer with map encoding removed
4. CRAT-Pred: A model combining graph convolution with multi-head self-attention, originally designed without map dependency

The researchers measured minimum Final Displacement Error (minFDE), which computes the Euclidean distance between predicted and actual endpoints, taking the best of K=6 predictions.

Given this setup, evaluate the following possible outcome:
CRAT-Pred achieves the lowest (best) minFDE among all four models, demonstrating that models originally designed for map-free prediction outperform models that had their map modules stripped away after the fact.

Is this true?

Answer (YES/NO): NO